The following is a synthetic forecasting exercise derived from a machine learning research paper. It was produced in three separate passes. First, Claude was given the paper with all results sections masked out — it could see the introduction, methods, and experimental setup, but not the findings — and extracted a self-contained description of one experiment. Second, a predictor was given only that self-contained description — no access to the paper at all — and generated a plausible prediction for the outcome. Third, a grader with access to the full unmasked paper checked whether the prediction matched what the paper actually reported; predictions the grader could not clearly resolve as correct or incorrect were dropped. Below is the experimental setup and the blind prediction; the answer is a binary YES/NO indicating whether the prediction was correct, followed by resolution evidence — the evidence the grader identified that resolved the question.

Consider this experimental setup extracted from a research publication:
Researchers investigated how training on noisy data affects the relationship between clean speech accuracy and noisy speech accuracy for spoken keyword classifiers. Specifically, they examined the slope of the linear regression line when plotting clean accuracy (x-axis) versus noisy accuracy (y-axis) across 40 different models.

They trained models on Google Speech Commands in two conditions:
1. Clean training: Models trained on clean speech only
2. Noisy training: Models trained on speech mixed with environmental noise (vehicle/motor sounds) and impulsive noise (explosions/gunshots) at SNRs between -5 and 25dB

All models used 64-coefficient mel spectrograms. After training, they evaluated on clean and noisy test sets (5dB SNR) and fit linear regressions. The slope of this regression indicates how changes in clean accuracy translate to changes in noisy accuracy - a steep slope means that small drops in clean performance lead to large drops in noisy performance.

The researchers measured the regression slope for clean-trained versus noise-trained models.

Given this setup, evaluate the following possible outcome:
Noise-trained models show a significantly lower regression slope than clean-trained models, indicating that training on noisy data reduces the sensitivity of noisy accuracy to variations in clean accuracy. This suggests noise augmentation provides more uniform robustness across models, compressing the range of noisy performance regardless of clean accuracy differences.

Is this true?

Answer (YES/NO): YES